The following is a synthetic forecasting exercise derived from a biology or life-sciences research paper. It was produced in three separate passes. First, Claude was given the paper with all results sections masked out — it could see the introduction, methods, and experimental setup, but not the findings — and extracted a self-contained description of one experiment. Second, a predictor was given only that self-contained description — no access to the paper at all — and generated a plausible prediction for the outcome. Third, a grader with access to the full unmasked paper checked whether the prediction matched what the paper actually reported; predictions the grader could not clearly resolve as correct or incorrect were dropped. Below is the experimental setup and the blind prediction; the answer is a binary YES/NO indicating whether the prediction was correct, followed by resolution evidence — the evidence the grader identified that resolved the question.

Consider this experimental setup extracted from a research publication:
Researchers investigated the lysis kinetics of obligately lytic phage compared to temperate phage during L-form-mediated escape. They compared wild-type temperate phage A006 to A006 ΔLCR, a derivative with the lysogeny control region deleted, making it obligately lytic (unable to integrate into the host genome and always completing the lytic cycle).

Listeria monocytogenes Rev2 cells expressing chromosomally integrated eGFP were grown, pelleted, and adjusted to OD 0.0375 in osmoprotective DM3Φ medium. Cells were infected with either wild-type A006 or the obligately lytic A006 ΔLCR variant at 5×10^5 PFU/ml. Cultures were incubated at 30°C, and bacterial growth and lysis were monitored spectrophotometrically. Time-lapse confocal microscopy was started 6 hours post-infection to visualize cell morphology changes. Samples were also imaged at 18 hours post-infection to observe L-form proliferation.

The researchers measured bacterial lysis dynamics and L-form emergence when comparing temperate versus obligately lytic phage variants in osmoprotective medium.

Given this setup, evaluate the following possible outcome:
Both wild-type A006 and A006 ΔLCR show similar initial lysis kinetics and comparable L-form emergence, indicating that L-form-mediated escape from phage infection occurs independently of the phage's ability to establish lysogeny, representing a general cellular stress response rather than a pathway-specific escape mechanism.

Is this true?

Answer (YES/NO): YES